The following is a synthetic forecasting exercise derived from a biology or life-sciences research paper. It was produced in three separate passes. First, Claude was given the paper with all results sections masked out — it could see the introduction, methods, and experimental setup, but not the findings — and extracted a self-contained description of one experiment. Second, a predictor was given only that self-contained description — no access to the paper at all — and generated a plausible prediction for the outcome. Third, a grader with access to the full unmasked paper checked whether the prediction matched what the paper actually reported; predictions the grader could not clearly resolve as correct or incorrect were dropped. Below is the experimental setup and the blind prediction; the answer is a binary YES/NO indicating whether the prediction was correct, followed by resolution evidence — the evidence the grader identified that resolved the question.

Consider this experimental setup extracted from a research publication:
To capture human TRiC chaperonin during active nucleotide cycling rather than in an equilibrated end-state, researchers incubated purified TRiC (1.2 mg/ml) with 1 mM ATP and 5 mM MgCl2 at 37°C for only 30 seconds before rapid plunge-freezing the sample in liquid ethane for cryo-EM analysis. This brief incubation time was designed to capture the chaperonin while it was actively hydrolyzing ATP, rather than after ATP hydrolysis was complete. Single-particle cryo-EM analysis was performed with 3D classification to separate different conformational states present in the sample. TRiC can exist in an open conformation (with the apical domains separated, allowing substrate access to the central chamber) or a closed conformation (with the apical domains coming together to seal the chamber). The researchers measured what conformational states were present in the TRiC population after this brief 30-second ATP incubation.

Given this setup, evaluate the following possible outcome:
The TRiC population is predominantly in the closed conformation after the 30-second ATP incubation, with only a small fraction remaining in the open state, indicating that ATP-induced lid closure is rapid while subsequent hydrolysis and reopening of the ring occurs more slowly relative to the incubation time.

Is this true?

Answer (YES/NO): NO